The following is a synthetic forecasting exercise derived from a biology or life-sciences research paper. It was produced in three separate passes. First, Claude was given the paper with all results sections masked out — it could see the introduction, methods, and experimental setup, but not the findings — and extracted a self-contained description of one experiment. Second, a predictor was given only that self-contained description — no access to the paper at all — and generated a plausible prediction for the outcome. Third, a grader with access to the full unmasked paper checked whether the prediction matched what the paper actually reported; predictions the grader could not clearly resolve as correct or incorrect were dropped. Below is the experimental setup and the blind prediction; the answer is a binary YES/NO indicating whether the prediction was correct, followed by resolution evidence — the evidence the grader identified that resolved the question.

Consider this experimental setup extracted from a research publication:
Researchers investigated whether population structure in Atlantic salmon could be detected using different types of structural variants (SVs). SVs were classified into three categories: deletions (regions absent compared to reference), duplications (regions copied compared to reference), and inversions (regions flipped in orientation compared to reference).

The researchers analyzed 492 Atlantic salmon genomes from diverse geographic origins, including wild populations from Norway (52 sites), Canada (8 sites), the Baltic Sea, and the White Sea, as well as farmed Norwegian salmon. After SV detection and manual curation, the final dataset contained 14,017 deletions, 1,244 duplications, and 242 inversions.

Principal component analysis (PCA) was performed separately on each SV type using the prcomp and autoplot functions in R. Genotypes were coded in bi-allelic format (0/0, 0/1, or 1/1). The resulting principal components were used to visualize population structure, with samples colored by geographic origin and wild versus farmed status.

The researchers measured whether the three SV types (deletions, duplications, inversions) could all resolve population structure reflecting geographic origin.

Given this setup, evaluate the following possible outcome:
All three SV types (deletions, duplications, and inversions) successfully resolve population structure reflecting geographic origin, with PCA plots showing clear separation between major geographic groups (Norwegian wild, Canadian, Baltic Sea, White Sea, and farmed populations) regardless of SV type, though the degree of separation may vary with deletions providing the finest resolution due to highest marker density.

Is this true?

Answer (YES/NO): NO